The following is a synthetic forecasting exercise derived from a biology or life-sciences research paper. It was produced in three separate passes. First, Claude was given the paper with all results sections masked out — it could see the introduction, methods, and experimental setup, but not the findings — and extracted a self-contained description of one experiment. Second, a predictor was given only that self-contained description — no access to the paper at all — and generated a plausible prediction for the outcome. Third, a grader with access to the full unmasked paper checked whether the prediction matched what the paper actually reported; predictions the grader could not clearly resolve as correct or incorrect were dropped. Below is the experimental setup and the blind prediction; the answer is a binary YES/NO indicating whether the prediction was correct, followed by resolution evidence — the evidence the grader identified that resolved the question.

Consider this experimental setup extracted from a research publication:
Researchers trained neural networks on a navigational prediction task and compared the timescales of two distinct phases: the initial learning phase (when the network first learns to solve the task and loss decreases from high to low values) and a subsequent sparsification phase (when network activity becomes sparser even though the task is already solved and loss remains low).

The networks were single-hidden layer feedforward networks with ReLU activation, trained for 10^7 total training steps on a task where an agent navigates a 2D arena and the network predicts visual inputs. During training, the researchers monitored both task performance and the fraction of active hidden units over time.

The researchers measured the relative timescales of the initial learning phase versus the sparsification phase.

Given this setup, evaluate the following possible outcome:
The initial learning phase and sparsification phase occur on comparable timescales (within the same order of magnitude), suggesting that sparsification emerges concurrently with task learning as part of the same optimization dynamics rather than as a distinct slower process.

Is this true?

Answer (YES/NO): NO